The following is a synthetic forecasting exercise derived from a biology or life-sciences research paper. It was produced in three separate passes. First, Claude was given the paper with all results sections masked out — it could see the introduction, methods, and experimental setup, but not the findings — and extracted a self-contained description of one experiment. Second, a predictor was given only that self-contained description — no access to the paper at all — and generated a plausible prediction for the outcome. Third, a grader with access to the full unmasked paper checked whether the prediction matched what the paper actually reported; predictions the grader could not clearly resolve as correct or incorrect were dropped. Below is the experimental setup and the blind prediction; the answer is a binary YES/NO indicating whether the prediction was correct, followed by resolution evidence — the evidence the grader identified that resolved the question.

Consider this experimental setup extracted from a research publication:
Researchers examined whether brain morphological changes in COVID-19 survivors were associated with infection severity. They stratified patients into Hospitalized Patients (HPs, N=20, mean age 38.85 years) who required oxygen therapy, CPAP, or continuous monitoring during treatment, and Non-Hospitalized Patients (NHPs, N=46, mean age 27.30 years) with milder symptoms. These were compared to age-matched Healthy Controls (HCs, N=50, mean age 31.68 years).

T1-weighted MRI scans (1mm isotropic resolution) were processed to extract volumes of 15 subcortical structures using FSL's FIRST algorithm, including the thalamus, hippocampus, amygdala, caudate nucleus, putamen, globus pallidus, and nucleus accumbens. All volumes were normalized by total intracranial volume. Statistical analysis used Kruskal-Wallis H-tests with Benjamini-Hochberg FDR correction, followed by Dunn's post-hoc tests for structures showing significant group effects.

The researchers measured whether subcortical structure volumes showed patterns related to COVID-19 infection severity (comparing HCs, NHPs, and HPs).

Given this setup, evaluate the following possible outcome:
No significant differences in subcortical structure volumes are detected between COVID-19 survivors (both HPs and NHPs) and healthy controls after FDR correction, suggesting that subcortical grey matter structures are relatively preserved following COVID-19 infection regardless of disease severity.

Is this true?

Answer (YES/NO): NO